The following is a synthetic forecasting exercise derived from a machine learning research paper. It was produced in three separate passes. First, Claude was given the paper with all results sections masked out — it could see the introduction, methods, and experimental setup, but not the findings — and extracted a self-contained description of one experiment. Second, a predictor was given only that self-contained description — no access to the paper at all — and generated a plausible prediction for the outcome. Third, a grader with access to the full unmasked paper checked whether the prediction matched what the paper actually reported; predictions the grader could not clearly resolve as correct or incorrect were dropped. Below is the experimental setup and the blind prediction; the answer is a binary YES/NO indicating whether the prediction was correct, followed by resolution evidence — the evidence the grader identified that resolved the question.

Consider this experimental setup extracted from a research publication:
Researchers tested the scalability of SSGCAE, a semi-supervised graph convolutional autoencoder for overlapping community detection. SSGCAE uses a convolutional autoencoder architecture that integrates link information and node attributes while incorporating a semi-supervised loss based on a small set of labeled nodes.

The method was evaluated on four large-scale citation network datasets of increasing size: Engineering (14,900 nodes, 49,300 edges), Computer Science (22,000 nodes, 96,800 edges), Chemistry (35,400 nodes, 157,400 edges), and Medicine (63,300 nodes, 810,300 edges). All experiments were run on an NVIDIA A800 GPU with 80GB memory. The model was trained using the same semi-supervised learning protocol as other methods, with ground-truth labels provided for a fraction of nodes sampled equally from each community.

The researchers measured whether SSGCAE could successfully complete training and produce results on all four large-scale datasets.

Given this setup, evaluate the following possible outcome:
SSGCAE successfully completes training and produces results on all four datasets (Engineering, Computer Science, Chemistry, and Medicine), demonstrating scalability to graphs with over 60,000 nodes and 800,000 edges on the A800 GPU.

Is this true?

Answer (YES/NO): NO